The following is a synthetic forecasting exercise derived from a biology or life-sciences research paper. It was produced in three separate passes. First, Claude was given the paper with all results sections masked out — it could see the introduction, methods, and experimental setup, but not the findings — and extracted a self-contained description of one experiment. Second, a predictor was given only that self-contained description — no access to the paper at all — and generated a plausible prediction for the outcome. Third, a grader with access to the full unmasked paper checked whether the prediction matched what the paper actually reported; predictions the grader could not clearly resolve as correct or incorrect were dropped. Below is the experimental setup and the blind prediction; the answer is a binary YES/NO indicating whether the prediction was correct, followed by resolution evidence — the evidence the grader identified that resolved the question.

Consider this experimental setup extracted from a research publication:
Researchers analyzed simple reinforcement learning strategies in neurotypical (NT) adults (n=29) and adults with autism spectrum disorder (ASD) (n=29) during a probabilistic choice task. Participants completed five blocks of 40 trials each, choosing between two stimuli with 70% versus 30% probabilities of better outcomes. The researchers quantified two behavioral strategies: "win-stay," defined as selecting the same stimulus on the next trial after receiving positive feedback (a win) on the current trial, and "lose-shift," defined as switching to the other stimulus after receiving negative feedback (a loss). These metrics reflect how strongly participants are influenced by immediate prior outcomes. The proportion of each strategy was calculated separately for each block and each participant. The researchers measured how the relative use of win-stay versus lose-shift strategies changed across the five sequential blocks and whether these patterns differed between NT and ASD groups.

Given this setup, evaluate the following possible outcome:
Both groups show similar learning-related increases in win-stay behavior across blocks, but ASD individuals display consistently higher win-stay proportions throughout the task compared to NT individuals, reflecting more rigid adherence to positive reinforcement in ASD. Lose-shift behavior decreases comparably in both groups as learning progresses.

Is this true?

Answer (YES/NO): NO